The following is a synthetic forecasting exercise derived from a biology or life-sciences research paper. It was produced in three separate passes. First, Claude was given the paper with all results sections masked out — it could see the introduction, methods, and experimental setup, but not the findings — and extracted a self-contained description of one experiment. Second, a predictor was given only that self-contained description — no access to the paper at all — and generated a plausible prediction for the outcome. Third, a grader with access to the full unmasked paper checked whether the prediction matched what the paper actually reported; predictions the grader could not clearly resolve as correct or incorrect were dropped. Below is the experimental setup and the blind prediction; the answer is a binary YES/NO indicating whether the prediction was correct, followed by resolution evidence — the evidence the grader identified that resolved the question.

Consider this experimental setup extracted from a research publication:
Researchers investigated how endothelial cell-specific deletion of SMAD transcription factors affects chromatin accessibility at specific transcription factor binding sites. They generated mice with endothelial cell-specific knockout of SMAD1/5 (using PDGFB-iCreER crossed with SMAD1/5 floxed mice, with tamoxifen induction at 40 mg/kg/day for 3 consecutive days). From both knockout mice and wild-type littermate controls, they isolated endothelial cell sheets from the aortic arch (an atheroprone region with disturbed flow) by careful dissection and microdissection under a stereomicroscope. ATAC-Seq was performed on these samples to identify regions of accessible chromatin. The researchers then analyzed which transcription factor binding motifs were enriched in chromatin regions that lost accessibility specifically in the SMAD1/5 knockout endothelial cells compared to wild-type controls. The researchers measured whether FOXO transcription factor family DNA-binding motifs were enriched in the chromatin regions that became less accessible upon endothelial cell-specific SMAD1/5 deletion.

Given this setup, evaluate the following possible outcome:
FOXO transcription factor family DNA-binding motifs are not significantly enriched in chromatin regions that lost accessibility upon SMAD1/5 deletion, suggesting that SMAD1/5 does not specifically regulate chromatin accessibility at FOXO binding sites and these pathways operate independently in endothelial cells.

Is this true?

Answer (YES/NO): NO